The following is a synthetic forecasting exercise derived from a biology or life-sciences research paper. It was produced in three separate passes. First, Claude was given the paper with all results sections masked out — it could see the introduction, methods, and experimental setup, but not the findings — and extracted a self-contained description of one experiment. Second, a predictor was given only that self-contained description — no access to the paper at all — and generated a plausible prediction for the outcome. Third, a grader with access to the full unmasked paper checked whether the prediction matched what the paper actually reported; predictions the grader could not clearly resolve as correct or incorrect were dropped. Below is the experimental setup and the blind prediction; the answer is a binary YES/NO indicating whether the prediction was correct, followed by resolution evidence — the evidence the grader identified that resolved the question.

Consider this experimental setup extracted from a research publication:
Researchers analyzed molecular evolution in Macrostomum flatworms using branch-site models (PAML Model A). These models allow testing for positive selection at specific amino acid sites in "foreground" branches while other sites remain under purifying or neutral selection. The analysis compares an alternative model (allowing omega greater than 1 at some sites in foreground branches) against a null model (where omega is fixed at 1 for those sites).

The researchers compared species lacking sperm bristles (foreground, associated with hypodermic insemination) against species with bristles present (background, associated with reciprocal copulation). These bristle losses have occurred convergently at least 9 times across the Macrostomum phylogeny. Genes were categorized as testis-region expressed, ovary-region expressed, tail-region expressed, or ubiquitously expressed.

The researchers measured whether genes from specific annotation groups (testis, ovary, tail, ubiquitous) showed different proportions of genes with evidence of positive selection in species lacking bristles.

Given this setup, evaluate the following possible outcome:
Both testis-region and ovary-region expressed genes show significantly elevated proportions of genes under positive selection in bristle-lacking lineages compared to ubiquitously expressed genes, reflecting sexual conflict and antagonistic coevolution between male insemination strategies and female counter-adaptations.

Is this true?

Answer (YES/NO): NO